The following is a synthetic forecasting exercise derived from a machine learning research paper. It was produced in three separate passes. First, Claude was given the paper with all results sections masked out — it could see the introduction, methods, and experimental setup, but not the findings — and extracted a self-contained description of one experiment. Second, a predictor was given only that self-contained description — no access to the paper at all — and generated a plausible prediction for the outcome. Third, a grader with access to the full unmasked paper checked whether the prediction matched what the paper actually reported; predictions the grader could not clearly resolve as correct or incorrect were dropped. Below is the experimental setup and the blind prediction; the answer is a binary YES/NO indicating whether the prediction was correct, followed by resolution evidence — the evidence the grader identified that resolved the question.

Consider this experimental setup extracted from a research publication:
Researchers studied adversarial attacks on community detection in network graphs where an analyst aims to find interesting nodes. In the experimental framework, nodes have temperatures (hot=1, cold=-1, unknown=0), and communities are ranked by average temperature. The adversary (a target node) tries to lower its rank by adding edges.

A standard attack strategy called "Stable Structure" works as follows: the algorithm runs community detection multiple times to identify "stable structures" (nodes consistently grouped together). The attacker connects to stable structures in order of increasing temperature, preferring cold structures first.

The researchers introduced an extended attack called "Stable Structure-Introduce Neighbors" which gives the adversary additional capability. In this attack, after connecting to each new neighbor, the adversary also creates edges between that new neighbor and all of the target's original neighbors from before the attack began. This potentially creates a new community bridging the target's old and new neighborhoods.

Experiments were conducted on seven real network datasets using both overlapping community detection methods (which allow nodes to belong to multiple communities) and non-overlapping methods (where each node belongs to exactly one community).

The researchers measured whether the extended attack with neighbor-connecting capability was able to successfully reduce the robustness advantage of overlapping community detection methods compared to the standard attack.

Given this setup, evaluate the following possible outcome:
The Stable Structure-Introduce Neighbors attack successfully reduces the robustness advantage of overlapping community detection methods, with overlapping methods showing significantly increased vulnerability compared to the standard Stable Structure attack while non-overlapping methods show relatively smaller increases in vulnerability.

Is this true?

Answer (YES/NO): NO